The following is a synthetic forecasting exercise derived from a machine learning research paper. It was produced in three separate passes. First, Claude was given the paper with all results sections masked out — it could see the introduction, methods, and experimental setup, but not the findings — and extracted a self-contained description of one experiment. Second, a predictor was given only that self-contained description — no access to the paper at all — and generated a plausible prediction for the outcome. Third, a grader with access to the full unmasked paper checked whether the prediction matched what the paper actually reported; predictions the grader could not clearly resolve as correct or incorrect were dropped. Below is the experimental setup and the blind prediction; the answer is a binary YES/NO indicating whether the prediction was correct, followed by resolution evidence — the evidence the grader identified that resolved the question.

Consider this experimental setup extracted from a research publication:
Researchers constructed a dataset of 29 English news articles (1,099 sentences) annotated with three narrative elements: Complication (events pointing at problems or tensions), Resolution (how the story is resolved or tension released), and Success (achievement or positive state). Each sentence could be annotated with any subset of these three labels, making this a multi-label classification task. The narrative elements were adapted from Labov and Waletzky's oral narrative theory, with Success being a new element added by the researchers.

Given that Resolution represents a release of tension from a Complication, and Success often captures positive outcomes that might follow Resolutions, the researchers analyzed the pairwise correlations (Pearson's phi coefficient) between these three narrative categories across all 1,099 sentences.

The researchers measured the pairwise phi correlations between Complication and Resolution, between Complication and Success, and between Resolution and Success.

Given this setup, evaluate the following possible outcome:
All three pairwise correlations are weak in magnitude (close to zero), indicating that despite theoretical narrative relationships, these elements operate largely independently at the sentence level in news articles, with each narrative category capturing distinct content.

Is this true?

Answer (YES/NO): NO